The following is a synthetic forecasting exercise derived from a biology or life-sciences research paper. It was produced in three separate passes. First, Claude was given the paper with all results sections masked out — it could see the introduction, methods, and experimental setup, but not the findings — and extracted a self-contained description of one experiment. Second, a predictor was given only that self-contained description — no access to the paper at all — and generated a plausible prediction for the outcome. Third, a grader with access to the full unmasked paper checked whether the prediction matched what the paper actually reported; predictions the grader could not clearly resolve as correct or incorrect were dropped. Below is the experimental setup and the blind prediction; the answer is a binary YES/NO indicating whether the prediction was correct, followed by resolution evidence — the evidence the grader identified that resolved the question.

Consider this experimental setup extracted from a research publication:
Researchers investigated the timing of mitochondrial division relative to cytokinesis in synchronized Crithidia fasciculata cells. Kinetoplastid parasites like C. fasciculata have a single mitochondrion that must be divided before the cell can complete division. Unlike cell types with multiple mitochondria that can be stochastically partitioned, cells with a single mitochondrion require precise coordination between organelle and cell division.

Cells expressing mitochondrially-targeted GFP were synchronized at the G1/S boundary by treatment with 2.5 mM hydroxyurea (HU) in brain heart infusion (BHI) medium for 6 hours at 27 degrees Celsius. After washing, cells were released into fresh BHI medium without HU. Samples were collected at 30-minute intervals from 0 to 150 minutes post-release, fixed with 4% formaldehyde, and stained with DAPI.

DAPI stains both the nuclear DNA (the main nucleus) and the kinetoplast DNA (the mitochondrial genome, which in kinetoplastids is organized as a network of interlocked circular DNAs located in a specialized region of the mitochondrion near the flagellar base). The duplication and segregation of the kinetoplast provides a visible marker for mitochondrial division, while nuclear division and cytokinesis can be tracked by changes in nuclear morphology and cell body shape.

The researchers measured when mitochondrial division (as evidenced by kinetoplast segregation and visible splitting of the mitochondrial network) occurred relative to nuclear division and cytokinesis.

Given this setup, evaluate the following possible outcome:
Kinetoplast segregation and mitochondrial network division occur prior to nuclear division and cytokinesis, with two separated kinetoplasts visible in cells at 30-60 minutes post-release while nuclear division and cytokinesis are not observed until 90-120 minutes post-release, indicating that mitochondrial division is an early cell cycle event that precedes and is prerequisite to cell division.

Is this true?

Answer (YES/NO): NO